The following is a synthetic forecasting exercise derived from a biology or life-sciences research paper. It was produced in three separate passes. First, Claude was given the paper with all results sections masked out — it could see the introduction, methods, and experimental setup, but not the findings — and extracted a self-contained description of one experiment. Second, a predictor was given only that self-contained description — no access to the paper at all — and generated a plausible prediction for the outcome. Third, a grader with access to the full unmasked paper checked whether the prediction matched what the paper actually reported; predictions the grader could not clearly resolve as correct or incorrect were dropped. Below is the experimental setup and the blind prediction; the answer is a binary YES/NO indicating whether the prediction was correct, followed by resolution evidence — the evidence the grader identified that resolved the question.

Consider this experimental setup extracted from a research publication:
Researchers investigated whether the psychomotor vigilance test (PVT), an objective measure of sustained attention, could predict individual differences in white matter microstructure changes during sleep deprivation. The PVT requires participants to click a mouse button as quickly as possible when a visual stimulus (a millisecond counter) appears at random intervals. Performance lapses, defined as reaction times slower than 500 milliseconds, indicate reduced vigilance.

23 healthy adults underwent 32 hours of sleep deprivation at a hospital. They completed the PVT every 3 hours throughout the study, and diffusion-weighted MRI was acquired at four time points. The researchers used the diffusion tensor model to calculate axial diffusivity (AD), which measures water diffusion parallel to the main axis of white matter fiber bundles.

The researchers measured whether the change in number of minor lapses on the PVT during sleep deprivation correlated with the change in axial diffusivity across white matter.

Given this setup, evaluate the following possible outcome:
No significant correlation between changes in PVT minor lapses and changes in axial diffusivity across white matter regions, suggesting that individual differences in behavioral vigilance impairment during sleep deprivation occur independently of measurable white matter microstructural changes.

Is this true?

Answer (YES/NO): YES